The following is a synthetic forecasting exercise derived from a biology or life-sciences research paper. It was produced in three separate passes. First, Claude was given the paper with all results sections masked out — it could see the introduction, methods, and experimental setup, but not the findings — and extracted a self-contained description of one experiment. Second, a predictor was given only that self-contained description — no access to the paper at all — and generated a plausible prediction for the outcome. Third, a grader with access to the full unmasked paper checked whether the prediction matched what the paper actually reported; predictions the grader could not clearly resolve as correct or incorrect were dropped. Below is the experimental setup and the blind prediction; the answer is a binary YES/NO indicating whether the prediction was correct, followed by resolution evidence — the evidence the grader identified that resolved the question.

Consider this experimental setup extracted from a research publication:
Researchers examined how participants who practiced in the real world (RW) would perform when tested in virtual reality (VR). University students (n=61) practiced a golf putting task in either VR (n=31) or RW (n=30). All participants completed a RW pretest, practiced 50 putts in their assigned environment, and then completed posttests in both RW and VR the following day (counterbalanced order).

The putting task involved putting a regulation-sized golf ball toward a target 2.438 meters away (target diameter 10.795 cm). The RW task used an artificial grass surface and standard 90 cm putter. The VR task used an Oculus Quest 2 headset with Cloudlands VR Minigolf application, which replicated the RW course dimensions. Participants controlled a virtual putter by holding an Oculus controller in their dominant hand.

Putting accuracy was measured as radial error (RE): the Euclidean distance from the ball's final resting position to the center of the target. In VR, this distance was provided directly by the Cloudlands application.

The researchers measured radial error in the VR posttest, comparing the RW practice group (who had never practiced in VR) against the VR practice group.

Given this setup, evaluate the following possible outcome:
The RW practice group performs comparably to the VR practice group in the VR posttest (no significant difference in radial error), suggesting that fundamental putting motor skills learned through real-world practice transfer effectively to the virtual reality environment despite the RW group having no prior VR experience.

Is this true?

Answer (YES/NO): YES